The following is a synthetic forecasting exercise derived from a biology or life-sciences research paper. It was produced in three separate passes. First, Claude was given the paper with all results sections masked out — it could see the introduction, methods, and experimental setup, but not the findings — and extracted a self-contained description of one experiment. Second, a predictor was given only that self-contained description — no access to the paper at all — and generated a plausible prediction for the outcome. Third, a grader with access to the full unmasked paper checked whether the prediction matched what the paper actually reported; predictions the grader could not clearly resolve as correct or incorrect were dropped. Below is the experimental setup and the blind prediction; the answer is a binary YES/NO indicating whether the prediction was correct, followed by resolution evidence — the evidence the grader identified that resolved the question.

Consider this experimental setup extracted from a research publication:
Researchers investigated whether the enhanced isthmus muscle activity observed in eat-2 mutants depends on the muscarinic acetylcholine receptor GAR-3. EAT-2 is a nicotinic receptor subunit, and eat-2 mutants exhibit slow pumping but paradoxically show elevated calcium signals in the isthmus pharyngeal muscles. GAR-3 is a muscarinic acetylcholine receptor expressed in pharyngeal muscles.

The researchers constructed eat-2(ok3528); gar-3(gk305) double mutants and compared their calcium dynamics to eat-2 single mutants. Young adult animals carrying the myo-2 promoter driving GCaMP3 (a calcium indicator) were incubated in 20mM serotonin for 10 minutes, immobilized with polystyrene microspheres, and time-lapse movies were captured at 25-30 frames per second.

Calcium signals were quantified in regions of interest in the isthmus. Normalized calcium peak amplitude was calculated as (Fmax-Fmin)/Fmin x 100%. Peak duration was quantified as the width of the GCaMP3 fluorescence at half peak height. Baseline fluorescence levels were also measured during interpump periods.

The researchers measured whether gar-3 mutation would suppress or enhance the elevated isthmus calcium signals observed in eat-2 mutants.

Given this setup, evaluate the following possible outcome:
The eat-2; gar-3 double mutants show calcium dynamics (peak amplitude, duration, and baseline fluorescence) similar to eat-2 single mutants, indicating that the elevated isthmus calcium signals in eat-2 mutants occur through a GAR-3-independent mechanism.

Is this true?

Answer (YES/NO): NO